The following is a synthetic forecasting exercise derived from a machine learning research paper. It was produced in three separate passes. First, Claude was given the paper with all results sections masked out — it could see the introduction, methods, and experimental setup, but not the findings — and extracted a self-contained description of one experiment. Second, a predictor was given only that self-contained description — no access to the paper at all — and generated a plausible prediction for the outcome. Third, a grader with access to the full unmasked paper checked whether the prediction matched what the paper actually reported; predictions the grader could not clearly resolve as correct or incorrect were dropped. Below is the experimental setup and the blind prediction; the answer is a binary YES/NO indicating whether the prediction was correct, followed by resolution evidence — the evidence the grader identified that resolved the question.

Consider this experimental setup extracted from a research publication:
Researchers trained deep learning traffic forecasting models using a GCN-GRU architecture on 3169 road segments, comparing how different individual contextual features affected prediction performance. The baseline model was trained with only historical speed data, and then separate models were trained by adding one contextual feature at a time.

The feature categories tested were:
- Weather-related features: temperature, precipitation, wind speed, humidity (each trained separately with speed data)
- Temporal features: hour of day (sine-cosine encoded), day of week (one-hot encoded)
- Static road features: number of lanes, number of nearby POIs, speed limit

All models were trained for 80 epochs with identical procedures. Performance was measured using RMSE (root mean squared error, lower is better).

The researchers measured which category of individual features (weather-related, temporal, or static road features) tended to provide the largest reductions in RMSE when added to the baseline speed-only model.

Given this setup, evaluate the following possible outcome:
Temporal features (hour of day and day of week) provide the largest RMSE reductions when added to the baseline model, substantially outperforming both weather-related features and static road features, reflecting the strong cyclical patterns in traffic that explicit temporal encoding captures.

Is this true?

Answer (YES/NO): NO